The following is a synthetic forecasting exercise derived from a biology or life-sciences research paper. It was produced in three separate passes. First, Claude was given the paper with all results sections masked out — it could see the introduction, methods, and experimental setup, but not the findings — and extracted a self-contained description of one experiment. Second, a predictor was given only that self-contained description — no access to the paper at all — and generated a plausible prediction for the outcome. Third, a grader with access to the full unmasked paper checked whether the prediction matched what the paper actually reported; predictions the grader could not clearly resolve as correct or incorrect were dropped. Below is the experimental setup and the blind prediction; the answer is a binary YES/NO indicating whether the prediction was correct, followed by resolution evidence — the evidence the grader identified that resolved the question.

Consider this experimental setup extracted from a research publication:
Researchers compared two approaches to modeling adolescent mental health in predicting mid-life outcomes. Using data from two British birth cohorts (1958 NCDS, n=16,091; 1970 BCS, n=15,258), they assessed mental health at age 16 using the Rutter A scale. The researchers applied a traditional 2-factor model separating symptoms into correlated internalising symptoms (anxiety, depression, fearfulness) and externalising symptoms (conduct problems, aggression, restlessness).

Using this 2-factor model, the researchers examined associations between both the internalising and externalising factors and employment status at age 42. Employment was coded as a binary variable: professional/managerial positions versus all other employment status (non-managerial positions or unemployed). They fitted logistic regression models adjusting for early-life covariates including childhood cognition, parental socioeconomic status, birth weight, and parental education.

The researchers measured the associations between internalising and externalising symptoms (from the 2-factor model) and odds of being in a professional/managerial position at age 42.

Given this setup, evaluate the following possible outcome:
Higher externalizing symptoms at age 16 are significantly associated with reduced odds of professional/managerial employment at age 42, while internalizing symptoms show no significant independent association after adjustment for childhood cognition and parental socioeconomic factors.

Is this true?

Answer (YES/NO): YES